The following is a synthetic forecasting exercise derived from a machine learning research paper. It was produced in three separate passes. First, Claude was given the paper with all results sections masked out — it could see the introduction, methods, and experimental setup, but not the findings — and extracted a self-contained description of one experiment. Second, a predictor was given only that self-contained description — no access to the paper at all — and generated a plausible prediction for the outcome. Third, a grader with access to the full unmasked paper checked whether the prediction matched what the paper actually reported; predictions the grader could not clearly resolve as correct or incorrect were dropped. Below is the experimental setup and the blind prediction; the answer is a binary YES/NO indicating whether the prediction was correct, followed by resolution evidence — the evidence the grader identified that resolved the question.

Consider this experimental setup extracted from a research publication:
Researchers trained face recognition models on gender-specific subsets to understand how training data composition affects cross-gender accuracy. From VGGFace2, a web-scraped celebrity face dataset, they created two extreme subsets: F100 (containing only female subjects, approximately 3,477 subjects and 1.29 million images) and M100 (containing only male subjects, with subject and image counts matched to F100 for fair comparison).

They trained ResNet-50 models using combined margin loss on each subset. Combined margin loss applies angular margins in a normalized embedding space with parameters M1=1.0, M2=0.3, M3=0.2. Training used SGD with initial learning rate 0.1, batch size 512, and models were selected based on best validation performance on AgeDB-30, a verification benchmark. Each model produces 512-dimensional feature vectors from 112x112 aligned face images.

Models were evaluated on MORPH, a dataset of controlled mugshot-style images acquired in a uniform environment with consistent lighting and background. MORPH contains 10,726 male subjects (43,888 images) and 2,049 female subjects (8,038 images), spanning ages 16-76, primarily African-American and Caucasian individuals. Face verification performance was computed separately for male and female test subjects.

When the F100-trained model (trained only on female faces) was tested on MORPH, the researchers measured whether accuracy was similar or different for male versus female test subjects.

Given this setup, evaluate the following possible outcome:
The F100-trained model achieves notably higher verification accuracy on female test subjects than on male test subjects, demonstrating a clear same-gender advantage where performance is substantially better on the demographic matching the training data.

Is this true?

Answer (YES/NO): YES